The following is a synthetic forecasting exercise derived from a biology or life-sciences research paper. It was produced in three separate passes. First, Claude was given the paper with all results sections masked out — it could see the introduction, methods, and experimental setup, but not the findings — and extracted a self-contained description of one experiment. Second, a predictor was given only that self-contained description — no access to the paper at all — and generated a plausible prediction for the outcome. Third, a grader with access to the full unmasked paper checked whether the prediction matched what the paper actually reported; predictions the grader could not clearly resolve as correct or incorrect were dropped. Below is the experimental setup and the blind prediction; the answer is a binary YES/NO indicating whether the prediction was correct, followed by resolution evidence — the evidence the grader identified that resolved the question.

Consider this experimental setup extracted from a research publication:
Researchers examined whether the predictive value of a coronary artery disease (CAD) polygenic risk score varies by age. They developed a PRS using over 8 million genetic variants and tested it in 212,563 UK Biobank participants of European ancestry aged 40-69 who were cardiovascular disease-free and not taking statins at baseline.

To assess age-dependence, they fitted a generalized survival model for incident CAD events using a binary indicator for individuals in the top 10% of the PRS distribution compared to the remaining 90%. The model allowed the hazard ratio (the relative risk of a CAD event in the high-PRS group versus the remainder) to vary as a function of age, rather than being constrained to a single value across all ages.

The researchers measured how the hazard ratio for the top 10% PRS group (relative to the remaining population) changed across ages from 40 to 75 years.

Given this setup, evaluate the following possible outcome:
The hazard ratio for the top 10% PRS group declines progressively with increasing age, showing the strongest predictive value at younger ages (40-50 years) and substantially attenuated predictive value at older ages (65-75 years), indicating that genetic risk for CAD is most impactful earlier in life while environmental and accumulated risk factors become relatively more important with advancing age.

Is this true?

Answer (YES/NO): NO